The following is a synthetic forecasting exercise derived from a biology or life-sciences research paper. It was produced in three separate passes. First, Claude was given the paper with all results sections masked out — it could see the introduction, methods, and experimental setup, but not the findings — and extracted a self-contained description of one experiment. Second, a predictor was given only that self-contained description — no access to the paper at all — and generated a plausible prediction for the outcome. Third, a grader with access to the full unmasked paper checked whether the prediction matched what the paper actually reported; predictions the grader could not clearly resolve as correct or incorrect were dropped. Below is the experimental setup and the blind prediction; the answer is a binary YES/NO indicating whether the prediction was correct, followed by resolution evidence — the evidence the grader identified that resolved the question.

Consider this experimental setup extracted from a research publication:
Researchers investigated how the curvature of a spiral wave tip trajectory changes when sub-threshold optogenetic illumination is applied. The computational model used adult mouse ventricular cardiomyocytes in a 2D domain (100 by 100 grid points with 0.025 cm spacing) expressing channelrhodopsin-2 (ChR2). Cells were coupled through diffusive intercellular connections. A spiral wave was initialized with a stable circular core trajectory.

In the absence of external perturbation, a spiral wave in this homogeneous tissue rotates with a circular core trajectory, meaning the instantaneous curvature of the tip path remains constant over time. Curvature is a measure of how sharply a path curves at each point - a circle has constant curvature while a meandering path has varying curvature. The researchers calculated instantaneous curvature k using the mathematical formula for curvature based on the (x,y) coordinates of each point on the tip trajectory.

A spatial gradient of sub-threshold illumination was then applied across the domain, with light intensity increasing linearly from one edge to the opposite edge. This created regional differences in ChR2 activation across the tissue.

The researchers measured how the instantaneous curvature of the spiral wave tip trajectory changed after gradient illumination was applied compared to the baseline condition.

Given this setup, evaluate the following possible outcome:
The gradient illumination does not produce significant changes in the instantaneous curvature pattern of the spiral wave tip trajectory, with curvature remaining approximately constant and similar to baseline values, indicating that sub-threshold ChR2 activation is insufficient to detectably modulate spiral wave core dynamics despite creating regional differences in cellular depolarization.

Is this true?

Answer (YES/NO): NO